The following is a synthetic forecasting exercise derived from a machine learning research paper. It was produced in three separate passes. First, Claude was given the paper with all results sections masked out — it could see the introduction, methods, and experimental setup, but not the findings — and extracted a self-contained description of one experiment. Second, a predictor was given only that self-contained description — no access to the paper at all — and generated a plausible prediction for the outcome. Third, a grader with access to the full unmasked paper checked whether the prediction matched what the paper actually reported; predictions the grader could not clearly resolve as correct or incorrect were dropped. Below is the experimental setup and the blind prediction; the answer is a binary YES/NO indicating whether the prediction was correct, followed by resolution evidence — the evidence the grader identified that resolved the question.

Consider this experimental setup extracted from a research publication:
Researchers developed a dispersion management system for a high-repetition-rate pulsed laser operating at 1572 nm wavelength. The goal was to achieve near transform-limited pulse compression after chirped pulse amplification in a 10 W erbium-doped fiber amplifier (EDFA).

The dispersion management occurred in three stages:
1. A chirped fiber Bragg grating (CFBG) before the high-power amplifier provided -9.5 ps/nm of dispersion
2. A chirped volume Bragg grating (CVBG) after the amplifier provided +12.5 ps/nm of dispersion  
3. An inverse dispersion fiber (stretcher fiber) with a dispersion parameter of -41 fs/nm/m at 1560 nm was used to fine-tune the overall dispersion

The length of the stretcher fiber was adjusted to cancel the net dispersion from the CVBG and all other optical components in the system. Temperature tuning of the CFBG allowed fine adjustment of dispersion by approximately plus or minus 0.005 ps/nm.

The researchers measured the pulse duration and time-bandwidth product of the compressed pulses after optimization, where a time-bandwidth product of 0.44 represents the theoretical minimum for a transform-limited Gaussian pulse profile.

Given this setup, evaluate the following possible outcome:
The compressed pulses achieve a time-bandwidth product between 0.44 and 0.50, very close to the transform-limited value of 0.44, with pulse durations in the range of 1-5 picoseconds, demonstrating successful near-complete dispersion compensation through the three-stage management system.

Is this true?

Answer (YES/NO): NO